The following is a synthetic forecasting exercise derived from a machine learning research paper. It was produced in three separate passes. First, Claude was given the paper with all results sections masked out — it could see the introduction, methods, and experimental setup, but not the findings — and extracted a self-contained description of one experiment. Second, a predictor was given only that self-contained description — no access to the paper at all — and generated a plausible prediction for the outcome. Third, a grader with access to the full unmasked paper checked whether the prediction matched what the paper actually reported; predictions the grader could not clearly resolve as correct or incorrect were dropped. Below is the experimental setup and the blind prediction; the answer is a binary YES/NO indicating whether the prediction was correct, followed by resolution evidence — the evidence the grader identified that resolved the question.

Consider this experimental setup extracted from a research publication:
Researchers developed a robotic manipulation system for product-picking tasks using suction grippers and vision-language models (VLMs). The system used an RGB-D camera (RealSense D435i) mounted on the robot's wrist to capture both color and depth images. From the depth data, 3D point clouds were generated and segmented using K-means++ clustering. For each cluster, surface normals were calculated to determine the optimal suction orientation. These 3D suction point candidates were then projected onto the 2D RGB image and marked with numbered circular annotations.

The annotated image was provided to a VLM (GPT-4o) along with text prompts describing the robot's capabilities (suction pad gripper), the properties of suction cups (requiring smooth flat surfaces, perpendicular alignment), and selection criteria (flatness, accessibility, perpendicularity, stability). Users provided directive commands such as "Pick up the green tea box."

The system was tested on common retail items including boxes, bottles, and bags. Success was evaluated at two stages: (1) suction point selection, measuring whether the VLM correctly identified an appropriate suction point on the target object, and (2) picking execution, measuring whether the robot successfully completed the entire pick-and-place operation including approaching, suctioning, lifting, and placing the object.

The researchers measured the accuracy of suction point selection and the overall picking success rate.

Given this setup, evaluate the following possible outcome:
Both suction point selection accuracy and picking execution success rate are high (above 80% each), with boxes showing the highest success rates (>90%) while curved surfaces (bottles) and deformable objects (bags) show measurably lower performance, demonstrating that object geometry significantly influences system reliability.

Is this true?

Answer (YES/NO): NO